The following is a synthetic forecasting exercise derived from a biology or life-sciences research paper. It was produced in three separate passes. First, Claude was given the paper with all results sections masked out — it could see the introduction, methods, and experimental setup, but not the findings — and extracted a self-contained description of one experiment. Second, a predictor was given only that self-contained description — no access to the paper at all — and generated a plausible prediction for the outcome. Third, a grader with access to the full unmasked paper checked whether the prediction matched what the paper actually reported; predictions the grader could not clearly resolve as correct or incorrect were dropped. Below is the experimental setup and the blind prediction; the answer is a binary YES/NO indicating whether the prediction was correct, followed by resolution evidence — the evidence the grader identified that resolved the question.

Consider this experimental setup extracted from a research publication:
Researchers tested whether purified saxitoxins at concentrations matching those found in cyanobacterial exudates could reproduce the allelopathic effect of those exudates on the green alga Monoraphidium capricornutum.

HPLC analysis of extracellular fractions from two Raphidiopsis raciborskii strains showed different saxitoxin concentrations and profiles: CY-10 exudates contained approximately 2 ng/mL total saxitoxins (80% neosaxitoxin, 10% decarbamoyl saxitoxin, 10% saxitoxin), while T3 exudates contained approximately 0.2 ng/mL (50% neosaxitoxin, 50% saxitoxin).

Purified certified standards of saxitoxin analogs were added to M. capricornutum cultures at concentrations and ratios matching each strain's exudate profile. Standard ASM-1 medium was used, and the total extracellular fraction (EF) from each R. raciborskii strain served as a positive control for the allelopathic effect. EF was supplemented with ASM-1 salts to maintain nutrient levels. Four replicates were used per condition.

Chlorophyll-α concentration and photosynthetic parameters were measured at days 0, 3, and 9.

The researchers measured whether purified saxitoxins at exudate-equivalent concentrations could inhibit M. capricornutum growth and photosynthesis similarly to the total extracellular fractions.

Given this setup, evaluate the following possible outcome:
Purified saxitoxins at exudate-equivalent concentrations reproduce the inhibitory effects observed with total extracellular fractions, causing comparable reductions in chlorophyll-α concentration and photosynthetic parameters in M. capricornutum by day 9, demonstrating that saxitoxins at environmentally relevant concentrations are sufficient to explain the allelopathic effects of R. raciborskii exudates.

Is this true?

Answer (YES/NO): NO